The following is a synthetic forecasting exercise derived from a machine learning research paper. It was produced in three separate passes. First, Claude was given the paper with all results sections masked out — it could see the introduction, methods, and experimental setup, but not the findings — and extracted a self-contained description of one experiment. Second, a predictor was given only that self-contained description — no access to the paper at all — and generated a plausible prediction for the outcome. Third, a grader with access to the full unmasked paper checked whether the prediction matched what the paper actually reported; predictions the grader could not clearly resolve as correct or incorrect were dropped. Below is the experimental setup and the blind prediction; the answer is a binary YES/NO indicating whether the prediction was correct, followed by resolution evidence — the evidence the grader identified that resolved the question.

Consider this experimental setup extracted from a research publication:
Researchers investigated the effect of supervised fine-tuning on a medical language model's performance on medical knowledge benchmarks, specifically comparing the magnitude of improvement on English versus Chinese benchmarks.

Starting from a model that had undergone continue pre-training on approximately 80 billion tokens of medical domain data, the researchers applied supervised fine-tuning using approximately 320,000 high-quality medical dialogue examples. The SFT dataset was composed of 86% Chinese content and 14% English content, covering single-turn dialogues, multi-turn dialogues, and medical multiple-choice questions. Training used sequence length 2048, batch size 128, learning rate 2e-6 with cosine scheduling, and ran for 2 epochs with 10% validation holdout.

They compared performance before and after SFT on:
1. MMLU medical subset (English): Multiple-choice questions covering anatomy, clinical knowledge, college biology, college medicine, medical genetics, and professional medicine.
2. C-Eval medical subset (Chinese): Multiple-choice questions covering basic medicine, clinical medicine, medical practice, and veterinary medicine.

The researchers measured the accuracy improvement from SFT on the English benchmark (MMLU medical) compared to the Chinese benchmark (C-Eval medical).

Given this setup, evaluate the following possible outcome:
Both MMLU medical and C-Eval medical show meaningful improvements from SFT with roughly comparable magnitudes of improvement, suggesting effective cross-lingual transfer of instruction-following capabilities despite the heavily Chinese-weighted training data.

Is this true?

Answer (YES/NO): NO